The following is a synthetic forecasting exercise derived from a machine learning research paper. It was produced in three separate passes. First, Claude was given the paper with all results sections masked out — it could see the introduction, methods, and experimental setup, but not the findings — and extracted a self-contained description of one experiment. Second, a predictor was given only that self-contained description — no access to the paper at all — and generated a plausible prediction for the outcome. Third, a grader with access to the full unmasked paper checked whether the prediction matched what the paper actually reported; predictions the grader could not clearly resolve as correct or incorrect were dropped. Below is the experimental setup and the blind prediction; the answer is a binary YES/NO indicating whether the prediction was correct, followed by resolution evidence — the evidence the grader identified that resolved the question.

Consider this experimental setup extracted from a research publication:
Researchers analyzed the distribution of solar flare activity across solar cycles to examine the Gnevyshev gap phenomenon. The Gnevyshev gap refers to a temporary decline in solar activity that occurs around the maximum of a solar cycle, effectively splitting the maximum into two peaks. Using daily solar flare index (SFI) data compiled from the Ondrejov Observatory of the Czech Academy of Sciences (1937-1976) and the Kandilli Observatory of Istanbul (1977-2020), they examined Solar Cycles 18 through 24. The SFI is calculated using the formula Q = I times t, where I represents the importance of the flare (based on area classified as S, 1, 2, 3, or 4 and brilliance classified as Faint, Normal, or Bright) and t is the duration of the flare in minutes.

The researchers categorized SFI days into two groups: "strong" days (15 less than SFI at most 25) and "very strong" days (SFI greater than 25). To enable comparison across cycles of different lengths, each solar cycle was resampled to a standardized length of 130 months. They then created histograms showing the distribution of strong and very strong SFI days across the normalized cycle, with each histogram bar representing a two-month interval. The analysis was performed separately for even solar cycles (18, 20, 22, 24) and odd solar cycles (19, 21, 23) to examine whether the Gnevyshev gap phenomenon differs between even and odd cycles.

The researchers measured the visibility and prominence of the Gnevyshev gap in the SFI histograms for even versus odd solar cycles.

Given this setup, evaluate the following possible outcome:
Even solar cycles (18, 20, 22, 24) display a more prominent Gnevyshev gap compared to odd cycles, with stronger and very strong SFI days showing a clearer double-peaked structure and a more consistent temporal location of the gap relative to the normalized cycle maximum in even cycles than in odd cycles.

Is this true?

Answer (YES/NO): YES